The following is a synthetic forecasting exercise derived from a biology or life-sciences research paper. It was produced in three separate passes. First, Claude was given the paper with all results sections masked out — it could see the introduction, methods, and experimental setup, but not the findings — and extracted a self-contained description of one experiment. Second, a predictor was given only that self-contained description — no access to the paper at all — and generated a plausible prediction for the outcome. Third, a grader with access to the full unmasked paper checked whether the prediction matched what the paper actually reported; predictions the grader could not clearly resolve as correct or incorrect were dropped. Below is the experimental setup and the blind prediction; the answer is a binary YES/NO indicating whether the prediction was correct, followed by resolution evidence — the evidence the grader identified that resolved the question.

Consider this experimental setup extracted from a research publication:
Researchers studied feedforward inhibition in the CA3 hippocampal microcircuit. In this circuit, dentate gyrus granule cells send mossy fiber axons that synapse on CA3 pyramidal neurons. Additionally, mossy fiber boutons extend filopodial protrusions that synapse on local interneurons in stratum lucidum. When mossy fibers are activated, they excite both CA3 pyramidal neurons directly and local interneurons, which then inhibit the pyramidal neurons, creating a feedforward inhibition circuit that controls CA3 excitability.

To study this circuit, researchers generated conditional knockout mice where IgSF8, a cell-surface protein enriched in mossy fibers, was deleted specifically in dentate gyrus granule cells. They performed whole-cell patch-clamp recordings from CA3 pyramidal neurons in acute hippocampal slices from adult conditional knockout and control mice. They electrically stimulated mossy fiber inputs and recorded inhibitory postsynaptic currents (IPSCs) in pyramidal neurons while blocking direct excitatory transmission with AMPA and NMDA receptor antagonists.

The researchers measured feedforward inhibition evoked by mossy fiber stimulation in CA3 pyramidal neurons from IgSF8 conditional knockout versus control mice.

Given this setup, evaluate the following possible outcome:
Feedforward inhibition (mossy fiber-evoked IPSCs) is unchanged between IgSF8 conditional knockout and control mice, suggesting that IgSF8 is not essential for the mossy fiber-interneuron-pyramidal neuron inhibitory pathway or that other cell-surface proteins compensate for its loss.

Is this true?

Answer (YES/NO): NO